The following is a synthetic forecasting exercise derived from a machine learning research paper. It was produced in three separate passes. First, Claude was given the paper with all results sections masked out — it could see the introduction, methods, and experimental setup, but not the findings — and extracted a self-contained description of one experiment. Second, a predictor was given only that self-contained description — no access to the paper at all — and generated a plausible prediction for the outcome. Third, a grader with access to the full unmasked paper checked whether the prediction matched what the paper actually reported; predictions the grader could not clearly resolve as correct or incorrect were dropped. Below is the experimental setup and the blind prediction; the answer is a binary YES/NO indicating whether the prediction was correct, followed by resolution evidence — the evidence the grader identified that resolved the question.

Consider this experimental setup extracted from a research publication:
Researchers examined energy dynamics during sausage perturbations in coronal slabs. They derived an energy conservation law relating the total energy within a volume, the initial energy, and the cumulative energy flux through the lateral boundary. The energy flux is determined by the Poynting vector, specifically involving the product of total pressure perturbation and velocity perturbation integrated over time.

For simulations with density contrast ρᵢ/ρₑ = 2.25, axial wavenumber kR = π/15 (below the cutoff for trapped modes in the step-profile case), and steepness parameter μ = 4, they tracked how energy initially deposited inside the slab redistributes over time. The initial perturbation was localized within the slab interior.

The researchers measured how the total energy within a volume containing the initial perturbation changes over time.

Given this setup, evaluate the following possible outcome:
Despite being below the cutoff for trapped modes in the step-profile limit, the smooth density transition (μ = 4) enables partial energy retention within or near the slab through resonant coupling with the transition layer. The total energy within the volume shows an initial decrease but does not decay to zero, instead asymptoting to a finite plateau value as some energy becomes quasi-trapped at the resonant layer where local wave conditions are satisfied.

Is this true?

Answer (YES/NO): NO